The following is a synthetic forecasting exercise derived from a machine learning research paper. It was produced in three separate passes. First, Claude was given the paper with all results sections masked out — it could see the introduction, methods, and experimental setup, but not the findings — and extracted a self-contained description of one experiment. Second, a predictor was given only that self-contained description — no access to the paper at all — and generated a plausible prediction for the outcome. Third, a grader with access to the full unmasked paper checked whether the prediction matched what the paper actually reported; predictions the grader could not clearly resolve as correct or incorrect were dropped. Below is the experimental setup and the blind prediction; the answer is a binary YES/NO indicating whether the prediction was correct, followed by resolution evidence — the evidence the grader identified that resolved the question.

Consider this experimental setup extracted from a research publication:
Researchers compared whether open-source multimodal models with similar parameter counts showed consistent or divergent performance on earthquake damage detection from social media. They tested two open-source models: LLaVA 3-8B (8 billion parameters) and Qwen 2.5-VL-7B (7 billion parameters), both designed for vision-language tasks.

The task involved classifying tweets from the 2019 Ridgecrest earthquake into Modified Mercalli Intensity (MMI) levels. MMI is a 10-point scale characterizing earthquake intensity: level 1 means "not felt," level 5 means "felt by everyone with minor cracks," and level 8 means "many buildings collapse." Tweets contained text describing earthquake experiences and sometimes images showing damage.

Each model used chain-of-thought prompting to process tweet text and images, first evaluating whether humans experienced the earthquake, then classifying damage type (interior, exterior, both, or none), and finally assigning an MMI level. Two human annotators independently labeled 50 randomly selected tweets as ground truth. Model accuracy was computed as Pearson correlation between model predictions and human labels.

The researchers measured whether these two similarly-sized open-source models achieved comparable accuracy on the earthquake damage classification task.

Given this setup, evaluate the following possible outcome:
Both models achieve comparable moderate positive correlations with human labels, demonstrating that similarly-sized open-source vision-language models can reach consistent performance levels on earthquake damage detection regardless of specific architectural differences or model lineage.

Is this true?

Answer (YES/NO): NO